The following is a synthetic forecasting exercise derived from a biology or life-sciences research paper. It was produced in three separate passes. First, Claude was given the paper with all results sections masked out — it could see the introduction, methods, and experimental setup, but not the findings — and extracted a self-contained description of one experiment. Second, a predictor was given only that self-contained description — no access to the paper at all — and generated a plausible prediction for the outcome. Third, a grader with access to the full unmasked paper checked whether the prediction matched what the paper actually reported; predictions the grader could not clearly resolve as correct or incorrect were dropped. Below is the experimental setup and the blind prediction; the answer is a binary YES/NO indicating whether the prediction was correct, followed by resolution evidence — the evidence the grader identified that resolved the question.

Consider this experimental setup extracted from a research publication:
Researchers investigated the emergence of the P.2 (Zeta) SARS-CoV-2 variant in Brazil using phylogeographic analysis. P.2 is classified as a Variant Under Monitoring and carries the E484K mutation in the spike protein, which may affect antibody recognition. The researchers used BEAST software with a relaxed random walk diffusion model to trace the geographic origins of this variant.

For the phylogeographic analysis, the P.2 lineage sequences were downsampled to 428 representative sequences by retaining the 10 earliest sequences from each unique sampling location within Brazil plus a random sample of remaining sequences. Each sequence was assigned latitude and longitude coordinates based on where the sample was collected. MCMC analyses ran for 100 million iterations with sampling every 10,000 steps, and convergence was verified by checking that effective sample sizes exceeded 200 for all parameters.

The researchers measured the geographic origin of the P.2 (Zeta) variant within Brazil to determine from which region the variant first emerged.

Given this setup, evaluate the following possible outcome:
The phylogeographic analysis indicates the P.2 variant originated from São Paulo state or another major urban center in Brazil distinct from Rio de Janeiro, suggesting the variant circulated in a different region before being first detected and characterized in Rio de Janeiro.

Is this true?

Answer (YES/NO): NO